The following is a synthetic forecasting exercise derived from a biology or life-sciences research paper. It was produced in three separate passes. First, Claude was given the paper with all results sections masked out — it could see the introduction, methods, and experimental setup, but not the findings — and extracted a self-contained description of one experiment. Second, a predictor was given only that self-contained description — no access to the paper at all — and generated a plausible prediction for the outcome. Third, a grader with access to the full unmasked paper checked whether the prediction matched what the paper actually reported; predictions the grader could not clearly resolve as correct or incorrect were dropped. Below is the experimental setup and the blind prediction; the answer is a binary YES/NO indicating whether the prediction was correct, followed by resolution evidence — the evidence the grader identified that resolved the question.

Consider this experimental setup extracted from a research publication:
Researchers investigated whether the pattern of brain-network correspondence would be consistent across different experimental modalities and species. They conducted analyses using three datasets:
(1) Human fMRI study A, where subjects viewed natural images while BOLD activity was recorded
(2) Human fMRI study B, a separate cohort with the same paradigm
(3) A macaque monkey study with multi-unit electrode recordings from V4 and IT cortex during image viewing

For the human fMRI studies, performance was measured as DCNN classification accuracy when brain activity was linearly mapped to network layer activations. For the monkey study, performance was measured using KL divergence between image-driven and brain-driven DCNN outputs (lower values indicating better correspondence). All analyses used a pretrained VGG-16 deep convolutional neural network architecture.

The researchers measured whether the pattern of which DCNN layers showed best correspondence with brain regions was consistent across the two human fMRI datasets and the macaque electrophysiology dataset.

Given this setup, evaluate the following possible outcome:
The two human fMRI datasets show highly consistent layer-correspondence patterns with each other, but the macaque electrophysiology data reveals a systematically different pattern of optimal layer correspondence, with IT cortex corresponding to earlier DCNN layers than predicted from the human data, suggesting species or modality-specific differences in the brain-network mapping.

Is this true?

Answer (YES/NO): NO